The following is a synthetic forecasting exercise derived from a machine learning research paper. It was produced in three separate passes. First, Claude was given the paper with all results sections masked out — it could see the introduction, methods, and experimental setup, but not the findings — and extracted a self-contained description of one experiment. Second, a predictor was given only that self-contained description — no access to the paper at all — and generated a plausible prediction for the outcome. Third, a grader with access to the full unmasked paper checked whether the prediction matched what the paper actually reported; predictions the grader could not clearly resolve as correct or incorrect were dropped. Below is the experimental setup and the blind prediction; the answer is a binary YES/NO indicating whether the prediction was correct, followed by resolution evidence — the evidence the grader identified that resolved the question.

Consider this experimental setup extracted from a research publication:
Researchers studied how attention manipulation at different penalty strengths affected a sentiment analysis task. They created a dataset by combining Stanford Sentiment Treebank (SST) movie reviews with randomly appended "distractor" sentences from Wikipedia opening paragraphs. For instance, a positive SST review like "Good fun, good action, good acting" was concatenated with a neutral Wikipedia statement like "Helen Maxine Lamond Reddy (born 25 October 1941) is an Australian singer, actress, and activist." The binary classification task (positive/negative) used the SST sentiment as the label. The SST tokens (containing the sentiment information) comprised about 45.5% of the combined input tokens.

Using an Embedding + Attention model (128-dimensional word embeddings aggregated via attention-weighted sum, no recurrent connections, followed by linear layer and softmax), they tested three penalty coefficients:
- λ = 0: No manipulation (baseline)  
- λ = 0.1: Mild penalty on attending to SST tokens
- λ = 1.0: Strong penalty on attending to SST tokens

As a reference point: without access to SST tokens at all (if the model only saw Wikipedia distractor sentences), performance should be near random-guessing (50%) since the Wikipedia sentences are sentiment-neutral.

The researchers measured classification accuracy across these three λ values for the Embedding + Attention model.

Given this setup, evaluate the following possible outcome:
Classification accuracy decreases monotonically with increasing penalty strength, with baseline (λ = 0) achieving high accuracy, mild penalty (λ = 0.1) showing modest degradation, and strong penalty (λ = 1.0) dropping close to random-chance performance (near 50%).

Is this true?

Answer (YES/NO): YES